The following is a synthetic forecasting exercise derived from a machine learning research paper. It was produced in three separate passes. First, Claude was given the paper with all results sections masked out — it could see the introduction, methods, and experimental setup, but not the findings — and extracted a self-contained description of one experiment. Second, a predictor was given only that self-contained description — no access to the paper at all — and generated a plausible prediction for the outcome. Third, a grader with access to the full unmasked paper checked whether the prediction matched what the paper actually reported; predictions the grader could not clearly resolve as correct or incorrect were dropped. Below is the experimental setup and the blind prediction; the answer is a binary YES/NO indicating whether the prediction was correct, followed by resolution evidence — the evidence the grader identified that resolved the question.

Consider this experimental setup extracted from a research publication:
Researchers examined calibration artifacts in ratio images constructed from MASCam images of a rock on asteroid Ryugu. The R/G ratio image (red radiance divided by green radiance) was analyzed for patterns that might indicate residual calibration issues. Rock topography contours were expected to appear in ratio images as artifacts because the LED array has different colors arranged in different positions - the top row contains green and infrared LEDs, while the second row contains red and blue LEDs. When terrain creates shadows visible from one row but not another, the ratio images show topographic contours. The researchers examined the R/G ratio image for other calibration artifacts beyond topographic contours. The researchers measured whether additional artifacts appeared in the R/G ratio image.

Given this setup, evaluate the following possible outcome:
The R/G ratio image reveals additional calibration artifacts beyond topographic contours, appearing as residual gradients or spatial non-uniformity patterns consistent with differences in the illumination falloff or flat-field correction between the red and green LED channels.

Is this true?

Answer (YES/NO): NO